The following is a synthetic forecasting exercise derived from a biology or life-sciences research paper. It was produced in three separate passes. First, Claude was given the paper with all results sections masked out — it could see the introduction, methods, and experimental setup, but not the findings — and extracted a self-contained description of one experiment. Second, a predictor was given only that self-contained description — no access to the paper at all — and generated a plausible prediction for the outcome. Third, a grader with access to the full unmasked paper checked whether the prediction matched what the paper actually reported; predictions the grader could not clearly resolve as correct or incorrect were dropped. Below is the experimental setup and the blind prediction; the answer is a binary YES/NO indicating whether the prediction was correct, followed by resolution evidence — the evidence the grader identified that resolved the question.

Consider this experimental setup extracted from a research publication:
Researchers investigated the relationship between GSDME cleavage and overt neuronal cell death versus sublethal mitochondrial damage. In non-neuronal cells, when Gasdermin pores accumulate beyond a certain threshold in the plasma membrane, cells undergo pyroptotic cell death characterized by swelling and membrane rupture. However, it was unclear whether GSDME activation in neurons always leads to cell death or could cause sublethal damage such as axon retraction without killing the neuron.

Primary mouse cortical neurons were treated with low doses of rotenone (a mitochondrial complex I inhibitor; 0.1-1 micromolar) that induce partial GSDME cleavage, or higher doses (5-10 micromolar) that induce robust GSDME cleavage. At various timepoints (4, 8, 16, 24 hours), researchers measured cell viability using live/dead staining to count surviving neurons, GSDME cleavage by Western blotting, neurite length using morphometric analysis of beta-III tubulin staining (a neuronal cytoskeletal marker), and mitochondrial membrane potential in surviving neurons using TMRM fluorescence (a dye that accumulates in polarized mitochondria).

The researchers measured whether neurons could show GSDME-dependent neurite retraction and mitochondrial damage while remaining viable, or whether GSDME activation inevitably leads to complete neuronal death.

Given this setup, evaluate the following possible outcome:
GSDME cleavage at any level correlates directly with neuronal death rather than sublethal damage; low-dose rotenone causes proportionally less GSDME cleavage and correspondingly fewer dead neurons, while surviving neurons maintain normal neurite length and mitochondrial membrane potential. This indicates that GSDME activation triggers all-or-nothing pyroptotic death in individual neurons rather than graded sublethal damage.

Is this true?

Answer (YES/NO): NO